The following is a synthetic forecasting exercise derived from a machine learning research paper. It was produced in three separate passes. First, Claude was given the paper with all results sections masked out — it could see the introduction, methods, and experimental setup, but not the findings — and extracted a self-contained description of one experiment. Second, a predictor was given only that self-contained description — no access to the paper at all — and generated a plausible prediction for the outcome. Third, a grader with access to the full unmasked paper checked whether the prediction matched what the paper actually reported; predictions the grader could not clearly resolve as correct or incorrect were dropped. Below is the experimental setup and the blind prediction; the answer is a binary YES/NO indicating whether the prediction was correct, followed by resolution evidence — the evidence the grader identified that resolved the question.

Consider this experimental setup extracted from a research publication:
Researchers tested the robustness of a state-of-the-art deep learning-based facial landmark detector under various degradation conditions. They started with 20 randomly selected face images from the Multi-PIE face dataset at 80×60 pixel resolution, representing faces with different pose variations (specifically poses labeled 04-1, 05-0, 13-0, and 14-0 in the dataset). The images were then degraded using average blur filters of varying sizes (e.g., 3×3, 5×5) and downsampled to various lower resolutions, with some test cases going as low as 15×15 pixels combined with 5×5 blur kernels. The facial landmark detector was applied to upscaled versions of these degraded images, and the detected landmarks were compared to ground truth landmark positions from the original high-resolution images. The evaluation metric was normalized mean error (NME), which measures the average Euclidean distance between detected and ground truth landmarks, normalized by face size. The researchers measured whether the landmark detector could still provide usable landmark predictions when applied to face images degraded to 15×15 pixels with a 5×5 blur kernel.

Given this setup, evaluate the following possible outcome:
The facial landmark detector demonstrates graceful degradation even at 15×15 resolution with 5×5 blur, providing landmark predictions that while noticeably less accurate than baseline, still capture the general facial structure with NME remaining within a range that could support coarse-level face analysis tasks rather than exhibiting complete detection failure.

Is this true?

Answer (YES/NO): NO